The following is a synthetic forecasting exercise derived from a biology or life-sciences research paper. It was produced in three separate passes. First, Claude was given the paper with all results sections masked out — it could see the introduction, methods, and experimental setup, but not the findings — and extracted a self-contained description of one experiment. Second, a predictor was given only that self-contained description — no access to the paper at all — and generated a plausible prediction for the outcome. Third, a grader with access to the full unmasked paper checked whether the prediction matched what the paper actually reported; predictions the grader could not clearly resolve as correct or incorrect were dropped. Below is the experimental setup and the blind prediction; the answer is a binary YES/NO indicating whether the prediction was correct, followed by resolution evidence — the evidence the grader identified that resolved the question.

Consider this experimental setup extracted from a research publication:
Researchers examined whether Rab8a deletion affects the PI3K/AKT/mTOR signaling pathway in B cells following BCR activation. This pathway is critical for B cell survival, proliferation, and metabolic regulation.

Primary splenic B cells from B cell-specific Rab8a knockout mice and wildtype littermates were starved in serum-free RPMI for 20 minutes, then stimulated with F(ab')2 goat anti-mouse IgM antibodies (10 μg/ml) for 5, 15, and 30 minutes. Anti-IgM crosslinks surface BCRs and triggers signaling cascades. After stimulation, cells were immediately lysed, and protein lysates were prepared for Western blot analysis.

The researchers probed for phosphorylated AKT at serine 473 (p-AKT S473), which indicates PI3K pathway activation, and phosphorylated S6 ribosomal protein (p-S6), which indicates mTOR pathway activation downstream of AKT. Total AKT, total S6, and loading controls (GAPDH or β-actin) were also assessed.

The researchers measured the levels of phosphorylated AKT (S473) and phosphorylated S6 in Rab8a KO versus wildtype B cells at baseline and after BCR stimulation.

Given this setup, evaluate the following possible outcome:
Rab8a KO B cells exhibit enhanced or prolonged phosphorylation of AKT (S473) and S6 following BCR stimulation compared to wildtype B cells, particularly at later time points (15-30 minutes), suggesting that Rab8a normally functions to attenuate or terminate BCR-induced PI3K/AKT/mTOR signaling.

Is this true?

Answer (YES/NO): NO